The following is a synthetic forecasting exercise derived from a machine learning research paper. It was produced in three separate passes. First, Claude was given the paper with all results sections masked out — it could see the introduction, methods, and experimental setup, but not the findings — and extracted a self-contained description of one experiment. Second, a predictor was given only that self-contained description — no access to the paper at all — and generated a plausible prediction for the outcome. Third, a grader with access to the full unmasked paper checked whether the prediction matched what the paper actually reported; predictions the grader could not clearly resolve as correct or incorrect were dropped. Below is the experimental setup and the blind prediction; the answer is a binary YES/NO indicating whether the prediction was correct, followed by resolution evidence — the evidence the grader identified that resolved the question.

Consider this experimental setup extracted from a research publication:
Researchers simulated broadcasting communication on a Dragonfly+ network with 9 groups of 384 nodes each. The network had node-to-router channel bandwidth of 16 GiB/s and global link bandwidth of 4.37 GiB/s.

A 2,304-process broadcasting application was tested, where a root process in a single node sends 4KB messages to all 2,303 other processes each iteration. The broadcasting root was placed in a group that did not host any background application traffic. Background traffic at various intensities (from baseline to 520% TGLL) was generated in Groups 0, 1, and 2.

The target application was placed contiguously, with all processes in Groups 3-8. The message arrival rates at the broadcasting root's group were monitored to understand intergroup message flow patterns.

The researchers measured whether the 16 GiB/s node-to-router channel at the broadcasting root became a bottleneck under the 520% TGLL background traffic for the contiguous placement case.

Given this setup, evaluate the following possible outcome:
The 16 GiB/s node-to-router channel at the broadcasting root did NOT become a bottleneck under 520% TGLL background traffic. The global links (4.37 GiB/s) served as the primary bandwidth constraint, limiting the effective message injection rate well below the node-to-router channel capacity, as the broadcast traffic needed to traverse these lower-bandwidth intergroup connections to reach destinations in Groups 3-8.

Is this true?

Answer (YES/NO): NO